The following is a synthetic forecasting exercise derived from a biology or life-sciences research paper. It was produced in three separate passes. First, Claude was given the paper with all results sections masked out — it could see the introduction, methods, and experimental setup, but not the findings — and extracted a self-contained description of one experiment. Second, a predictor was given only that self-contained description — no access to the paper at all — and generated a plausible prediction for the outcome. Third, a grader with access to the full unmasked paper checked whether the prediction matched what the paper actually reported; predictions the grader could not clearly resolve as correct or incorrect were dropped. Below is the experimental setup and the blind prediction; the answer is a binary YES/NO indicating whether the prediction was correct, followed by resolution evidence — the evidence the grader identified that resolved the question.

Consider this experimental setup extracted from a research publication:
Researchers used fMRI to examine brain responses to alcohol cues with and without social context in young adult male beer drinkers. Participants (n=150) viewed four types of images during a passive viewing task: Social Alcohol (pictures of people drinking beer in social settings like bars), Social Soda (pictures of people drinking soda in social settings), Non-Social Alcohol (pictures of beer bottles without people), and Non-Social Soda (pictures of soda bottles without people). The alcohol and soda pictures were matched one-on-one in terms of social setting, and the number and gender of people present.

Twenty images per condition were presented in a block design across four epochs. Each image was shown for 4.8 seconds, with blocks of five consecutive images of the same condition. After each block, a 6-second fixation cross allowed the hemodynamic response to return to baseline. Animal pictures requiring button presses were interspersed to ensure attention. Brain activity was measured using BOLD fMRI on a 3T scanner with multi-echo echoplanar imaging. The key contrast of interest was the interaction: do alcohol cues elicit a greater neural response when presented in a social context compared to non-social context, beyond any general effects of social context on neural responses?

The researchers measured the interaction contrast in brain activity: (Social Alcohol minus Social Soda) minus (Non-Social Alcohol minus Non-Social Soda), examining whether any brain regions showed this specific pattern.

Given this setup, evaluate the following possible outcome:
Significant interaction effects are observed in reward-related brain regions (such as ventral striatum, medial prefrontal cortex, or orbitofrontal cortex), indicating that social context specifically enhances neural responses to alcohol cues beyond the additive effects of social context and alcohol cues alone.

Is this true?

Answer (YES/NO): NO